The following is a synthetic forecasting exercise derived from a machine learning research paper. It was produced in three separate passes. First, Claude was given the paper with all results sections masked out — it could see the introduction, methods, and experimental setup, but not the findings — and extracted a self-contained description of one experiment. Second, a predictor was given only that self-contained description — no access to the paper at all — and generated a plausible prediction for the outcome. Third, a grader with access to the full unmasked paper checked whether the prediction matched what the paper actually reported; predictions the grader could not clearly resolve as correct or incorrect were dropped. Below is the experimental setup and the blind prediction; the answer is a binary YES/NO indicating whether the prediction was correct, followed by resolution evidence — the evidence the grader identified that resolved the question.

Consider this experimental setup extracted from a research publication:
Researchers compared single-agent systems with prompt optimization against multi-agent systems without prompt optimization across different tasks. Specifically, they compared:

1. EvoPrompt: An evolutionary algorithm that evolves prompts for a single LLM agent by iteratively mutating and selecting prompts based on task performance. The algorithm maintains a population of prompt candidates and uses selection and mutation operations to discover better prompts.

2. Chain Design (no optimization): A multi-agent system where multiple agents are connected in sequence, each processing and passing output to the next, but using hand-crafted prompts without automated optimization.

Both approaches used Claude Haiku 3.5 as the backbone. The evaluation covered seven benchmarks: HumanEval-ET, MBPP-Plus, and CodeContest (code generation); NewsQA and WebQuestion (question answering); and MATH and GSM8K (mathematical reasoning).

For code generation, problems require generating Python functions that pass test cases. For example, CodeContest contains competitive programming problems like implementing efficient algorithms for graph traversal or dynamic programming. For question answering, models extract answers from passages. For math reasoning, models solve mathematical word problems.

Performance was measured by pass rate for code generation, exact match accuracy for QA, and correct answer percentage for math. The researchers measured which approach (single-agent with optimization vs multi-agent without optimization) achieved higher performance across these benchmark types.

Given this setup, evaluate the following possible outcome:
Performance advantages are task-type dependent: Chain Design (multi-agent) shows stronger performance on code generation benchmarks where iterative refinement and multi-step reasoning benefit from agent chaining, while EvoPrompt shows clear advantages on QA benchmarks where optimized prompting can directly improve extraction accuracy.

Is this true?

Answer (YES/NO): NO